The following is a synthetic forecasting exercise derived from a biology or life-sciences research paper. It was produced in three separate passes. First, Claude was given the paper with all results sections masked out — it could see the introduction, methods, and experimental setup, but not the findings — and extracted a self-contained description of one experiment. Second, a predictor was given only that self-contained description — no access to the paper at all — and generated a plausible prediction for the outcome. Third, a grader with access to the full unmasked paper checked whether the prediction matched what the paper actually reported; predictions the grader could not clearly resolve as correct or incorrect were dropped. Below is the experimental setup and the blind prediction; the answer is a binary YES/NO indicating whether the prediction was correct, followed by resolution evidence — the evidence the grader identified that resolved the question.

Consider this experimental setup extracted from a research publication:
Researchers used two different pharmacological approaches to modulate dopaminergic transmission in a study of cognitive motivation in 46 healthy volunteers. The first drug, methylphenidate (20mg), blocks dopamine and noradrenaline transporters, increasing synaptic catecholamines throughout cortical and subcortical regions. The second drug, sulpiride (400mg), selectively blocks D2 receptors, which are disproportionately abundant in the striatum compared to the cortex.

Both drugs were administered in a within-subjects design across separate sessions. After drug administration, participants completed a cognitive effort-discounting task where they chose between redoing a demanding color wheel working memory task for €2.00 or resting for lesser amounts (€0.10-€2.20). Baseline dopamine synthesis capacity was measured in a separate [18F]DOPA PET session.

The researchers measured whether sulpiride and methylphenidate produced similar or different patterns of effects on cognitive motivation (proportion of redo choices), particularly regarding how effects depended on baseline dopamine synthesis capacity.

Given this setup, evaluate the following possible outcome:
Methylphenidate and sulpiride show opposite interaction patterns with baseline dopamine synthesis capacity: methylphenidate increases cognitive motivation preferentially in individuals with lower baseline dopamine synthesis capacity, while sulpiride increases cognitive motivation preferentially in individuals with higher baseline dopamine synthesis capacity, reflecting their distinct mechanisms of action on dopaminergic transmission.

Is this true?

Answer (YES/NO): NO